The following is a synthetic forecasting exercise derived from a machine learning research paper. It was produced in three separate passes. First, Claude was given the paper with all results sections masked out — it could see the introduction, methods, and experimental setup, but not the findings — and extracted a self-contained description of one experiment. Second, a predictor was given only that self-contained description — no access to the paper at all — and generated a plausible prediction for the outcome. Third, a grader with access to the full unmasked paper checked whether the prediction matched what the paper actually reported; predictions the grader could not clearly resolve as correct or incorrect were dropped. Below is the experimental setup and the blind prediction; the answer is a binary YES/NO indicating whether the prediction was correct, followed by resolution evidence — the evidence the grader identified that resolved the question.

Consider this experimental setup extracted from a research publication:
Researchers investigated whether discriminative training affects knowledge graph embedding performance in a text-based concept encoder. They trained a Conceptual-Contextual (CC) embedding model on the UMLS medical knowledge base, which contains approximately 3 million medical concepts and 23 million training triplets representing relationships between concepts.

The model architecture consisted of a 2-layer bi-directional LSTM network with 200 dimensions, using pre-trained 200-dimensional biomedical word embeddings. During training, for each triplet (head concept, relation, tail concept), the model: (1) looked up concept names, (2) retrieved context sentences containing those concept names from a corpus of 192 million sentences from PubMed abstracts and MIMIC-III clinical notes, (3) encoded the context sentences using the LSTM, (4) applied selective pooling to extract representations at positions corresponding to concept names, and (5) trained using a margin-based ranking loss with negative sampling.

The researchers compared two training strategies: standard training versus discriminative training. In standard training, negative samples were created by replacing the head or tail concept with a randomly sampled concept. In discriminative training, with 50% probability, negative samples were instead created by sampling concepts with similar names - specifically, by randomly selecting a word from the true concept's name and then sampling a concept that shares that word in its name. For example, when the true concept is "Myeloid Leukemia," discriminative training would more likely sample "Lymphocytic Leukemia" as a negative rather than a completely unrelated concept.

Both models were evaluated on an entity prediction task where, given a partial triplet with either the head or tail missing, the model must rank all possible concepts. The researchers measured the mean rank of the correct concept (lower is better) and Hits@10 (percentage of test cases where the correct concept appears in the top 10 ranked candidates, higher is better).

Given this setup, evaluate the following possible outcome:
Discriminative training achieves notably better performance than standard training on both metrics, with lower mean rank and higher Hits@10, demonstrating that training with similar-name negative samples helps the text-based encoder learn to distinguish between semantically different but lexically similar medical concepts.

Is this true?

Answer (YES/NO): NO